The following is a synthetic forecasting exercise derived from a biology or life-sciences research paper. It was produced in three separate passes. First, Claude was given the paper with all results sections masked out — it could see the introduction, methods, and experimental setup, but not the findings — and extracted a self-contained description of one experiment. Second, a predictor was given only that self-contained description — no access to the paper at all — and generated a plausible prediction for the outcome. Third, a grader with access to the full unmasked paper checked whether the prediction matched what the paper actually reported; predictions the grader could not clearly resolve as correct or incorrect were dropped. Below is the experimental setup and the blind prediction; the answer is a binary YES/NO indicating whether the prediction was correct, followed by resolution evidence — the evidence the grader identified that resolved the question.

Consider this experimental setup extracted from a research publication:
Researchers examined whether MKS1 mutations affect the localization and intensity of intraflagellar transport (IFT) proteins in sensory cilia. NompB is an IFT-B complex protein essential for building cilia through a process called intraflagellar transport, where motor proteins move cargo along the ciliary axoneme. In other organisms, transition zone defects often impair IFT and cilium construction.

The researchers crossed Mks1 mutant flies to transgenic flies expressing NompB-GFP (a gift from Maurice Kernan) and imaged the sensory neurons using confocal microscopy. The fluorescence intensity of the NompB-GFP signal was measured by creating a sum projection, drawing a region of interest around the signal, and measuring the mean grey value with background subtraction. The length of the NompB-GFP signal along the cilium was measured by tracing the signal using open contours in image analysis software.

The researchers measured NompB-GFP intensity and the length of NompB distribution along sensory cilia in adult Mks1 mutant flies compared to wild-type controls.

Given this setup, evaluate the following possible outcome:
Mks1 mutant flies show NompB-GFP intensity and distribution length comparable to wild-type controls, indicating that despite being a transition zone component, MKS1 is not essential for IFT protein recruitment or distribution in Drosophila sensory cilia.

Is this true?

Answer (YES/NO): NO